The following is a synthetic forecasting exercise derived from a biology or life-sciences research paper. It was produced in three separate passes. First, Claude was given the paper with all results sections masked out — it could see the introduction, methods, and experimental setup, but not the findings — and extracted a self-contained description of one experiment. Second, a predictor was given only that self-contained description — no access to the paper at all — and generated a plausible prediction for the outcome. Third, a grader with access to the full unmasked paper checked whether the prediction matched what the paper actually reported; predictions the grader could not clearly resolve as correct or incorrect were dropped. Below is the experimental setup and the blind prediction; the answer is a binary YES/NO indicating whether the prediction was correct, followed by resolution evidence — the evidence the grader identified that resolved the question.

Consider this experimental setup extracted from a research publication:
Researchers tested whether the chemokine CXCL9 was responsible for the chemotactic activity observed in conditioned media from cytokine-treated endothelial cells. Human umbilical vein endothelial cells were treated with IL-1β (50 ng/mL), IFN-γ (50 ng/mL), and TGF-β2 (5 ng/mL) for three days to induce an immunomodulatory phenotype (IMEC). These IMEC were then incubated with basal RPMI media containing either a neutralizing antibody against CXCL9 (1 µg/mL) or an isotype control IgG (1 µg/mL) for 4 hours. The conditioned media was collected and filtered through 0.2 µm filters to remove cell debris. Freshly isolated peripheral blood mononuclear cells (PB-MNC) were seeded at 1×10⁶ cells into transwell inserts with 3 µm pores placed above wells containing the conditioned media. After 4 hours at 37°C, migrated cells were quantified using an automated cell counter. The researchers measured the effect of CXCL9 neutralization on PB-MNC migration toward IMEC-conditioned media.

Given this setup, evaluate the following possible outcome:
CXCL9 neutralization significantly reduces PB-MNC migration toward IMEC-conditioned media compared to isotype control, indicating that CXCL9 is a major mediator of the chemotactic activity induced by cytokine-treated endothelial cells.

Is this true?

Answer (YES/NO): YES